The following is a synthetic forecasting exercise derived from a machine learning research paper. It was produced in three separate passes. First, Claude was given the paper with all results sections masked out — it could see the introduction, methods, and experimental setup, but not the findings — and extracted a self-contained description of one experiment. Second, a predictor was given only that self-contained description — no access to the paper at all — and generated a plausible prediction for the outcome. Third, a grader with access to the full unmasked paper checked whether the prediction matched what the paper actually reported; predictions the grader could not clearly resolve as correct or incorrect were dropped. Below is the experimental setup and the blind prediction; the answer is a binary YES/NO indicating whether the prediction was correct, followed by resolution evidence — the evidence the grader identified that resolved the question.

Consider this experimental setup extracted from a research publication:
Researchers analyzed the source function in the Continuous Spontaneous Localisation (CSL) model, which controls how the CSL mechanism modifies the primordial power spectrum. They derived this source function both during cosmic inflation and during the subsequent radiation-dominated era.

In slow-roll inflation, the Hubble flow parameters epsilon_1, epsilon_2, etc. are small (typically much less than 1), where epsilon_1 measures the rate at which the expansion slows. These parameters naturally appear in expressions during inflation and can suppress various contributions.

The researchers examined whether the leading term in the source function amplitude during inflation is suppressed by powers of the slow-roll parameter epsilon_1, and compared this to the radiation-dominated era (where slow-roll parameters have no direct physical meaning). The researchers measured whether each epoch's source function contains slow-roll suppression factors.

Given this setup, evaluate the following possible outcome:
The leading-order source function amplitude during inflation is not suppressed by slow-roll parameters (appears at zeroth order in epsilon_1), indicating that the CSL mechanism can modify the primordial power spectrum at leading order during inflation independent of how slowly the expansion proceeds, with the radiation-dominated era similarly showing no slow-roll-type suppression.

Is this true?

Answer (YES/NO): NO